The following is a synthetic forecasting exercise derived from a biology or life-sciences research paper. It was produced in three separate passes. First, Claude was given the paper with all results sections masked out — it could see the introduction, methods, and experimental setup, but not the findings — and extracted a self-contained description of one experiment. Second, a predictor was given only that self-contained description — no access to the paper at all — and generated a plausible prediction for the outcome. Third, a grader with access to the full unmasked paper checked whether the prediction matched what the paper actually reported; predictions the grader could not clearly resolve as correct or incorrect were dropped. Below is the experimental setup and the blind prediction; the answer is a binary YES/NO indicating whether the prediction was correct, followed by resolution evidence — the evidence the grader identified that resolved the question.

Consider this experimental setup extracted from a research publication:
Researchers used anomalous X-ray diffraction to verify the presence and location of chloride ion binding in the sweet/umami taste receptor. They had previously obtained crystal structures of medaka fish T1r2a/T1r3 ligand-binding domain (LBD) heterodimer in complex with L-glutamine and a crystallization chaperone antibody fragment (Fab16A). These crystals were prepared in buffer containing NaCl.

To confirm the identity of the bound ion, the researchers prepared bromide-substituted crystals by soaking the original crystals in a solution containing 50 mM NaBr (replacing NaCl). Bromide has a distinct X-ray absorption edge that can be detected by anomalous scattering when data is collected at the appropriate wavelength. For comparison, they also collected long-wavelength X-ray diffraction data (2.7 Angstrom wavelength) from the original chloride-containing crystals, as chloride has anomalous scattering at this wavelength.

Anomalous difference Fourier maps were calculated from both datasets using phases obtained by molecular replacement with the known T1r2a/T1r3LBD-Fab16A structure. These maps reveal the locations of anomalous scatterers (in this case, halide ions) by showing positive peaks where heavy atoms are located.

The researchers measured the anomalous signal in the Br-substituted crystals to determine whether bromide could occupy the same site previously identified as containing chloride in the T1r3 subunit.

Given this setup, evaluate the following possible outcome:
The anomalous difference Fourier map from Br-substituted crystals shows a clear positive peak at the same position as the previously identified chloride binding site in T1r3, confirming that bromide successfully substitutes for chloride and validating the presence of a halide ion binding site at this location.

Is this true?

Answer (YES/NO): YES